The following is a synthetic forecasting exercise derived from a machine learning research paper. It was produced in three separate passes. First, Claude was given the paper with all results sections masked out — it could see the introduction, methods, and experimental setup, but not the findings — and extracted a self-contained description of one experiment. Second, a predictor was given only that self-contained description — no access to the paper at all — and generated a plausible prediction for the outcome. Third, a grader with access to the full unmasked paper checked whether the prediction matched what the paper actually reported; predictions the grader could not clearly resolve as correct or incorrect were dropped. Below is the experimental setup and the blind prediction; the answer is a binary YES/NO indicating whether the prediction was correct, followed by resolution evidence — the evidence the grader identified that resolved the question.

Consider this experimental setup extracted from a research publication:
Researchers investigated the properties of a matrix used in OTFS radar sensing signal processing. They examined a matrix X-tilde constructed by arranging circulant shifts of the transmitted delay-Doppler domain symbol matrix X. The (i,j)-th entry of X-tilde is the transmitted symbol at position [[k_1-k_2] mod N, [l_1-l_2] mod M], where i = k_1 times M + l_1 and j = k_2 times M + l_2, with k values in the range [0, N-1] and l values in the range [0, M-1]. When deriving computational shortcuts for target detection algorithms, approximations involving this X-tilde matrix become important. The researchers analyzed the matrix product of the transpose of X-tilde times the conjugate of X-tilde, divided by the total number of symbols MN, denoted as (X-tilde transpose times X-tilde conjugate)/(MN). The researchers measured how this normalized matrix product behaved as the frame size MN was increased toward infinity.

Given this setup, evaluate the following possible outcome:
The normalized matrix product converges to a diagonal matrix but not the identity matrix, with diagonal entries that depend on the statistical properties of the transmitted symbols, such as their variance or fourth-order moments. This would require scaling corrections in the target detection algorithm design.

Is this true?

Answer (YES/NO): NO